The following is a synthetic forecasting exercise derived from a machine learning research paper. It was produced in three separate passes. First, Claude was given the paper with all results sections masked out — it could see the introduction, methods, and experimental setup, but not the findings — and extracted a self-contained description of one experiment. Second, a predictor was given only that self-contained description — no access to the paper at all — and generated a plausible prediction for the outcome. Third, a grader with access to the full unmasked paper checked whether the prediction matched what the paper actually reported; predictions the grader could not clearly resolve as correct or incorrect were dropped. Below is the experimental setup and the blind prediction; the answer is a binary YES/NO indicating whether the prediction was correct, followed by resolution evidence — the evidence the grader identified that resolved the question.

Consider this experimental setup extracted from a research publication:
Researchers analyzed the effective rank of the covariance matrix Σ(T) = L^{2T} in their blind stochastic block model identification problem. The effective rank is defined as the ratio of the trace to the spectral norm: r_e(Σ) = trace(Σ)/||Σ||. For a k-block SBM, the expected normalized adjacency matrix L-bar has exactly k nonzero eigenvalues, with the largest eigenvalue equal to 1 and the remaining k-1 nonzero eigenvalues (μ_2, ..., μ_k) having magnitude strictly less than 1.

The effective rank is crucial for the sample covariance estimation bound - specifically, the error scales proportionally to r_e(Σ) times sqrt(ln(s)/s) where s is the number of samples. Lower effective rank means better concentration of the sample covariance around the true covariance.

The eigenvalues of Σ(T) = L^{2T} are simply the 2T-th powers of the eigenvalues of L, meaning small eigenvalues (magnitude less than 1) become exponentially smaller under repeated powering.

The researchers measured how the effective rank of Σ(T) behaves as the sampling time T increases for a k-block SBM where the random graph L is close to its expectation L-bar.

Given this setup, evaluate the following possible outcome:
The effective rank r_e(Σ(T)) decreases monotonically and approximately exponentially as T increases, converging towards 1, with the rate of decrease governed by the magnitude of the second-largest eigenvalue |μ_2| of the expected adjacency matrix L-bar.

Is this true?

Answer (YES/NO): NO